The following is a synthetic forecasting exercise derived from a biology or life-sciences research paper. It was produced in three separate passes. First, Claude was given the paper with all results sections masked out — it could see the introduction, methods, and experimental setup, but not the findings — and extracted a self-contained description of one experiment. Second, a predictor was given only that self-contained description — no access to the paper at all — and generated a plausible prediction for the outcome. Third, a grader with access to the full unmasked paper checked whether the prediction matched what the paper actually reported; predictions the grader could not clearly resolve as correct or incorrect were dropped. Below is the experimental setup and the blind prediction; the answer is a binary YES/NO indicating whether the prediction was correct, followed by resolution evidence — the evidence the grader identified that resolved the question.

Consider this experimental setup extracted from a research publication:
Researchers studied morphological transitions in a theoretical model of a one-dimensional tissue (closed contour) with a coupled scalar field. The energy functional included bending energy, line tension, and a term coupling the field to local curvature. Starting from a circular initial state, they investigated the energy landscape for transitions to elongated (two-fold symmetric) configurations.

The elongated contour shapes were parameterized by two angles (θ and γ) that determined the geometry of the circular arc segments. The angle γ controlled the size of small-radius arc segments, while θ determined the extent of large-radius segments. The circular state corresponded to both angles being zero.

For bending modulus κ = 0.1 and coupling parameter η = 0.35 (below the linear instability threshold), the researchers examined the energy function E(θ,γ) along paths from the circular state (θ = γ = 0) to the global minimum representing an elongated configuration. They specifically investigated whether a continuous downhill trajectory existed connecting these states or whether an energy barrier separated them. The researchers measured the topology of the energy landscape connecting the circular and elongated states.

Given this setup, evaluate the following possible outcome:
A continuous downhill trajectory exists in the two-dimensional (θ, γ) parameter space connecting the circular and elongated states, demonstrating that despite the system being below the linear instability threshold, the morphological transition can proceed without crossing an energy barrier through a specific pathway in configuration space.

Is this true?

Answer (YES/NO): YES